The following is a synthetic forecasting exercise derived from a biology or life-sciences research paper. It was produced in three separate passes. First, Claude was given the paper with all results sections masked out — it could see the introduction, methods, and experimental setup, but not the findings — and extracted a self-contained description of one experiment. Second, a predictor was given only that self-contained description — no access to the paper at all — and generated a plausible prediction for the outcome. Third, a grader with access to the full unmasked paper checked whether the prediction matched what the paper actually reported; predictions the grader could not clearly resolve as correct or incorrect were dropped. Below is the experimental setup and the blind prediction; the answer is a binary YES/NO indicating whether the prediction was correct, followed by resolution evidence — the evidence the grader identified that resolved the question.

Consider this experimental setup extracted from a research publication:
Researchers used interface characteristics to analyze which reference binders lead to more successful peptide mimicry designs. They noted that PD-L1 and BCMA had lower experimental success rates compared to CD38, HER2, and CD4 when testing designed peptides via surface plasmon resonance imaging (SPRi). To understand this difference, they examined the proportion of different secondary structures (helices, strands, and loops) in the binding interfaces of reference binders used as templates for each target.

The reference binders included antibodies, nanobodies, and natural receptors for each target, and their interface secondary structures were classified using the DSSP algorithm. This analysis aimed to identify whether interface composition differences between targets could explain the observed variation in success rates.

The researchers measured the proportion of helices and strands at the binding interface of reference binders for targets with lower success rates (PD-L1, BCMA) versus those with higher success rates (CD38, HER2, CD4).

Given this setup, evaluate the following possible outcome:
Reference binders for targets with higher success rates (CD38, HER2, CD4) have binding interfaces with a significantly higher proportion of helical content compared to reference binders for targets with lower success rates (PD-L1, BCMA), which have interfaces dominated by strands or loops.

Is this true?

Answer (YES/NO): NO